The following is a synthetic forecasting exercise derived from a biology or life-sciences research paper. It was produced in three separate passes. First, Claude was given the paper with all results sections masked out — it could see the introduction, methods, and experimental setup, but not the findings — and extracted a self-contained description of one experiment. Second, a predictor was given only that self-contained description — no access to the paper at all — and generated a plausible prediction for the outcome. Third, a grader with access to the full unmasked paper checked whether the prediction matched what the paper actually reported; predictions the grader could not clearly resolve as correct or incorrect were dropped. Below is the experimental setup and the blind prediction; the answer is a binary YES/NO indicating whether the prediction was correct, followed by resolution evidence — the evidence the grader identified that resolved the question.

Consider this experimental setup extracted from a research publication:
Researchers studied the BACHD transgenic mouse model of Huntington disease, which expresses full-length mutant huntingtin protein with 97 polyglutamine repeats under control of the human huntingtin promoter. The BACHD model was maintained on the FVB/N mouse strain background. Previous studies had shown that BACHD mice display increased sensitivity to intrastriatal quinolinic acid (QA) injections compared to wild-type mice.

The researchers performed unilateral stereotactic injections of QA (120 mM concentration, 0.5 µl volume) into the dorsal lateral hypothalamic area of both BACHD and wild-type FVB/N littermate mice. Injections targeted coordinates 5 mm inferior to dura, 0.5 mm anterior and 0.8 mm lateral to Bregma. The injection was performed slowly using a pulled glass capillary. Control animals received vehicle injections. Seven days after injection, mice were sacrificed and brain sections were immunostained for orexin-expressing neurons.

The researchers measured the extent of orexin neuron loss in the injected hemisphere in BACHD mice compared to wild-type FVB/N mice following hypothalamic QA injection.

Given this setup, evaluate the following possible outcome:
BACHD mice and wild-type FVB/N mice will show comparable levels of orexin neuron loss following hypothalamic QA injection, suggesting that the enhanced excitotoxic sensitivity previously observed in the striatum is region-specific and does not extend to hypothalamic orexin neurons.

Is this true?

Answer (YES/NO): YES